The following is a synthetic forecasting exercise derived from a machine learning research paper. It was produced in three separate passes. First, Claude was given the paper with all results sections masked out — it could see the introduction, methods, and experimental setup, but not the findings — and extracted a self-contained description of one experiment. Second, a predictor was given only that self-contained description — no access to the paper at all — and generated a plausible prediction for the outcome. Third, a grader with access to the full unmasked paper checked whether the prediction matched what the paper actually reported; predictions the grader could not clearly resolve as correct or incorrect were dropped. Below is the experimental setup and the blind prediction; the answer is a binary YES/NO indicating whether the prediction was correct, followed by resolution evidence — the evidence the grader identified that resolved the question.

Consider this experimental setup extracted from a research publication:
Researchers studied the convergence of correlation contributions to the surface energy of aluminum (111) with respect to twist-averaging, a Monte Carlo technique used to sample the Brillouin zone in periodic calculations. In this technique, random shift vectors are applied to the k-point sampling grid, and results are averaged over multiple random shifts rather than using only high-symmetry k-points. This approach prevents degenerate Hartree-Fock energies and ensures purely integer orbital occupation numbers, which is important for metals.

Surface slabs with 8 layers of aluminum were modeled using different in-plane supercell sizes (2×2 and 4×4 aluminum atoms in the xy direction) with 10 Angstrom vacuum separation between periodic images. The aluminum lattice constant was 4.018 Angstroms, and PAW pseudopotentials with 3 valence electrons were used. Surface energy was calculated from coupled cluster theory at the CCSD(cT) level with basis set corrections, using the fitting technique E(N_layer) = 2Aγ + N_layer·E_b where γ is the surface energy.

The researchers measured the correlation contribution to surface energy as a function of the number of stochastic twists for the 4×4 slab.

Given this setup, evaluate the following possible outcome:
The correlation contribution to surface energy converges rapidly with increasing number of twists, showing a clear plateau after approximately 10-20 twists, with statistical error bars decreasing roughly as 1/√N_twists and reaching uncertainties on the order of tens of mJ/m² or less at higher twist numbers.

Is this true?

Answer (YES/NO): NO